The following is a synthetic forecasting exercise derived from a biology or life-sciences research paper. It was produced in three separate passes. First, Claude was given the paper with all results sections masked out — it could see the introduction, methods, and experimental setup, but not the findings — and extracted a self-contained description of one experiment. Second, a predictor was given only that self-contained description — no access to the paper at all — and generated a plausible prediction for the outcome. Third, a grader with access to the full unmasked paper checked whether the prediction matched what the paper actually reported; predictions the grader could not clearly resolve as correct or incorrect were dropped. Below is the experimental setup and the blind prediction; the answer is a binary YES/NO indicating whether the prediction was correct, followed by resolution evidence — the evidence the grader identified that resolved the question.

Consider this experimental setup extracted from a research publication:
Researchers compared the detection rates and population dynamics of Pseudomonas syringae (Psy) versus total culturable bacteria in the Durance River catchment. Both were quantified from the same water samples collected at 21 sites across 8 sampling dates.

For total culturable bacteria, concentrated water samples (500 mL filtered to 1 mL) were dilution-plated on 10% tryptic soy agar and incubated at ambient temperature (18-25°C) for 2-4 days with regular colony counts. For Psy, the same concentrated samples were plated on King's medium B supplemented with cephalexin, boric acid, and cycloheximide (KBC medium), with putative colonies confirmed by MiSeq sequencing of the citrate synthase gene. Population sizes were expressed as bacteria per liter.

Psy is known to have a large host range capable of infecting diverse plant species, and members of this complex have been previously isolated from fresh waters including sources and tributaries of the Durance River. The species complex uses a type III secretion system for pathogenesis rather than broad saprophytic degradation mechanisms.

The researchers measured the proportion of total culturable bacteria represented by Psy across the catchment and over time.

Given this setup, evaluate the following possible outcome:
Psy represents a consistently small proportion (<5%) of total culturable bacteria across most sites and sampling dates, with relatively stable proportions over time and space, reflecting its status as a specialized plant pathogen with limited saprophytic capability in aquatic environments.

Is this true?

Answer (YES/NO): NO